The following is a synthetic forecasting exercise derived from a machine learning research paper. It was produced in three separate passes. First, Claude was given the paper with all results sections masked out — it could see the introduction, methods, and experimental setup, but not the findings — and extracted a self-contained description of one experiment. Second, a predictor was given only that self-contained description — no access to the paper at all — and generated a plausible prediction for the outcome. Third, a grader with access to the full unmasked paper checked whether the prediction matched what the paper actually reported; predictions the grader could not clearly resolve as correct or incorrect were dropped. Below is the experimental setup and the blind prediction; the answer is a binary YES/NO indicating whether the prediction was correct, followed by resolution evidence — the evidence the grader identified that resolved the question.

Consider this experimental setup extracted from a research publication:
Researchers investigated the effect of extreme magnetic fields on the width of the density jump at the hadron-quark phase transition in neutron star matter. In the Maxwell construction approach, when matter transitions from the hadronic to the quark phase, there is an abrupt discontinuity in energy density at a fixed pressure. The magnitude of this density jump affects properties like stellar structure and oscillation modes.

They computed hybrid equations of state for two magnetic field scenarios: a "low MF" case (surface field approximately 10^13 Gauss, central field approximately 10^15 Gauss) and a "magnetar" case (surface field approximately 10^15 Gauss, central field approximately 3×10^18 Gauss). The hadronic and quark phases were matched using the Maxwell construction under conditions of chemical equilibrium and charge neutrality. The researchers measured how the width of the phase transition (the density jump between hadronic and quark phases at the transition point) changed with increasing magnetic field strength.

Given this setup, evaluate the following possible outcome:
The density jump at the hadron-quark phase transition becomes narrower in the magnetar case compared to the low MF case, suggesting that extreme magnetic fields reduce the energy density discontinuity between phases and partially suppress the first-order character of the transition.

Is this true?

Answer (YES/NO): NO